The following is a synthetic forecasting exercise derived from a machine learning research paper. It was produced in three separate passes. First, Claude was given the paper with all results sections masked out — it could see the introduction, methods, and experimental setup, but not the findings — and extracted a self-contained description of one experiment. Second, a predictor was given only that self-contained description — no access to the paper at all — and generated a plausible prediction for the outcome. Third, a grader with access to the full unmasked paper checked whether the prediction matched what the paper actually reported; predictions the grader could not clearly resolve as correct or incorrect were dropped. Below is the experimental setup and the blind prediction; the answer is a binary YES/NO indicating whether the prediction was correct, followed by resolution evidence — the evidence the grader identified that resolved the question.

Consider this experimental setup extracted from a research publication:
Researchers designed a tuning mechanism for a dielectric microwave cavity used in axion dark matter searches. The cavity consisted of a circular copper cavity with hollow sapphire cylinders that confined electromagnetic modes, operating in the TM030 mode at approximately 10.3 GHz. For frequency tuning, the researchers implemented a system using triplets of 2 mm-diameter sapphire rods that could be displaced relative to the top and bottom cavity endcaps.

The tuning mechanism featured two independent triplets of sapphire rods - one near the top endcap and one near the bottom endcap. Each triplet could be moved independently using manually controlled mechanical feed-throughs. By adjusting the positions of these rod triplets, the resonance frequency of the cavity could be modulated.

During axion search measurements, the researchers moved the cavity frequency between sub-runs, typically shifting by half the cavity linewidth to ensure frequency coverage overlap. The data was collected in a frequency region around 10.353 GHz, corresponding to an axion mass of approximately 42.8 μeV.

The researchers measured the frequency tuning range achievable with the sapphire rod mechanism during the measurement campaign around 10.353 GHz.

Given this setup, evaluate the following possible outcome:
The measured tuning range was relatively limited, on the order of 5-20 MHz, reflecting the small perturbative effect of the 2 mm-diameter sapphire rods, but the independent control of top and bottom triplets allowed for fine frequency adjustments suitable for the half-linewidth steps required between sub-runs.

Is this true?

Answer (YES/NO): NO